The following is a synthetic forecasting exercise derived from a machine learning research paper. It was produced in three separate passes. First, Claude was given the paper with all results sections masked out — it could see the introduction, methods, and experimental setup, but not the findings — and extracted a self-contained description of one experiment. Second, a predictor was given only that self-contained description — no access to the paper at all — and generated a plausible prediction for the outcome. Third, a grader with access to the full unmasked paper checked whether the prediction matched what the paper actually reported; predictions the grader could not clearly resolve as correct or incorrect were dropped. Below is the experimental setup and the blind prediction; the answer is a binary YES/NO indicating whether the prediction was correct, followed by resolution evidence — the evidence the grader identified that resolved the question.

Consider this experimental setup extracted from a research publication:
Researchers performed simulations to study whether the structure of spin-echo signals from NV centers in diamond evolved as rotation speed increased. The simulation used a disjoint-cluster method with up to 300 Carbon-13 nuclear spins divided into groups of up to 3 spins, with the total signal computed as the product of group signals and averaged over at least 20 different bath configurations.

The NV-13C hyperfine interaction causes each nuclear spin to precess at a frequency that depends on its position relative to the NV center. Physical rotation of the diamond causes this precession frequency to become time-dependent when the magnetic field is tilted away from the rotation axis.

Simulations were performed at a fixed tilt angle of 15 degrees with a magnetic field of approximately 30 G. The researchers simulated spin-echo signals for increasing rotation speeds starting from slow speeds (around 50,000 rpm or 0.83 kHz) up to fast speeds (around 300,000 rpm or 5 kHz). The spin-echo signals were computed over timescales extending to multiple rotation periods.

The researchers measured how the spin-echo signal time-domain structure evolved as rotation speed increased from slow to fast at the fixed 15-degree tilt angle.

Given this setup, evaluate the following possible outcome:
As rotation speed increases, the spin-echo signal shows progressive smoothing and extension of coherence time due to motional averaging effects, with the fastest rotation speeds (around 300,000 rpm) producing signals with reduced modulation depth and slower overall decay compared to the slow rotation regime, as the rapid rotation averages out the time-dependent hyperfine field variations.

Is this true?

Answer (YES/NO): NO